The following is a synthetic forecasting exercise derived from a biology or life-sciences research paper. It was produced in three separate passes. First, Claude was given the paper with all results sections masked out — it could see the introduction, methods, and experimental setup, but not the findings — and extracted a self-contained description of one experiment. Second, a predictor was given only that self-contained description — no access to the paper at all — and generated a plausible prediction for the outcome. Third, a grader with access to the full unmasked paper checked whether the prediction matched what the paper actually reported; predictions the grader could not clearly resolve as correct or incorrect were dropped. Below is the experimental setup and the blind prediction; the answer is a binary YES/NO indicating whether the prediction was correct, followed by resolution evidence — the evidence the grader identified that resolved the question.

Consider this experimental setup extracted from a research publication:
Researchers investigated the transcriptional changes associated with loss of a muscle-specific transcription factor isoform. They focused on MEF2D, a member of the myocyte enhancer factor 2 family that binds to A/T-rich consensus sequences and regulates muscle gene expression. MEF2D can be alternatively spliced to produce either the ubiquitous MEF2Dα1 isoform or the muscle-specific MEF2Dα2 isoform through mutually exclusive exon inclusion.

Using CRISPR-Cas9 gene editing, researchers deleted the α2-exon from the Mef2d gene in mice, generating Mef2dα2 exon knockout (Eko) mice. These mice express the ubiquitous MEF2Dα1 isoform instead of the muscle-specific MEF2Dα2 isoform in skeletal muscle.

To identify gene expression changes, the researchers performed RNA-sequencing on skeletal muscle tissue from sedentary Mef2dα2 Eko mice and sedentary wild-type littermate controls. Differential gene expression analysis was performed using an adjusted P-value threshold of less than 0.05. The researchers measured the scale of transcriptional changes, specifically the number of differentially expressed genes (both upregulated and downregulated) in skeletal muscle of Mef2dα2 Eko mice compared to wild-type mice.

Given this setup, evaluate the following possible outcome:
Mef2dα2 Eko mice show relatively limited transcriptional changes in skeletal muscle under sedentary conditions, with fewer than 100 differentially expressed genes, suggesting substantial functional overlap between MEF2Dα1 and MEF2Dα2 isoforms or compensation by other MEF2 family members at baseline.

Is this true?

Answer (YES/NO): NO